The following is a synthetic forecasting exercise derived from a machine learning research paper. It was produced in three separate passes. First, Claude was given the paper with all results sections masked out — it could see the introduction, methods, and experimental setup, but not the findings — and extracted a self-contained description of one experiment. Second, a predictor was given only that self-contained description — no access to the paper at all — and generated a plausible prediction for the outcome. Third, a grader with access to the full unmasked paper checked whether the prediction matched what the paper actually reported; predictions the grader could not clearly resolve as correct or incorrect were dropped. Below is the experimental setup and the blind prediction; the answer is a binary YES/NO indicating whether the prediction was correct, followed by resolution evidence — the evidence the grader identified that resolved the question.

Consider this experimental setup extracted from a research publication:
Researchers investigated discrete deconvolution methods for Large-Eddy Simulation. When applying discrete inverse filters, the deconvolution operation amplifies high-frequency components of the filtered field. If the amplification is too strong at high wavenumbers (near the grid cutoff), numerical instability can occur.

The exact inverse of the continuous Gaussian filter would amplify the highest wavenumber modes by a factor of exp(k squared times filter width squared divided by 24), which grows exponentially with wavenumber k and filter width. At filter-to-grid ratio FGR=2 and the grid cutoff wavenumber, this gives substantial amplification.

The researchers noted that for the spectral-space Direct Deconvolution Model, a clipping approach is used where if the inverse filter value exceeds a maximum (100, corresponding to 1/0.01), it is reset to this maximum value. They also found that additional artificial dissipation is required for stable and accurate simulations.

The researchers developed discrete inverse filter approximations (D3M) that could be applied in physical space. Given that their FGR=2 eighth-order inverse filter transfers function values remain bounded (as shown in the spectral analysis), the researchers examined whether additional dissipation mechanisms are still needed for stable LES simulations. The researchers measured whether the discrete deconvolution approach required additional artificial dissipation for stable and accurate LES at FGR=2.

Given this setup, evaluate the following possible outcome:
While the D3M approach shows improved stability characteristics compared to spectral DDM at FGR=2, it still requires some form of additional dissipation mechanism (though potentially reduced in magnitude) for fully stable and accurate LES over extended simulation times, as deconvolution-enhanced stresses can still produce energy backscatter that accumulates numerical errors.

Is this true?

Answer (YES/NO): YES